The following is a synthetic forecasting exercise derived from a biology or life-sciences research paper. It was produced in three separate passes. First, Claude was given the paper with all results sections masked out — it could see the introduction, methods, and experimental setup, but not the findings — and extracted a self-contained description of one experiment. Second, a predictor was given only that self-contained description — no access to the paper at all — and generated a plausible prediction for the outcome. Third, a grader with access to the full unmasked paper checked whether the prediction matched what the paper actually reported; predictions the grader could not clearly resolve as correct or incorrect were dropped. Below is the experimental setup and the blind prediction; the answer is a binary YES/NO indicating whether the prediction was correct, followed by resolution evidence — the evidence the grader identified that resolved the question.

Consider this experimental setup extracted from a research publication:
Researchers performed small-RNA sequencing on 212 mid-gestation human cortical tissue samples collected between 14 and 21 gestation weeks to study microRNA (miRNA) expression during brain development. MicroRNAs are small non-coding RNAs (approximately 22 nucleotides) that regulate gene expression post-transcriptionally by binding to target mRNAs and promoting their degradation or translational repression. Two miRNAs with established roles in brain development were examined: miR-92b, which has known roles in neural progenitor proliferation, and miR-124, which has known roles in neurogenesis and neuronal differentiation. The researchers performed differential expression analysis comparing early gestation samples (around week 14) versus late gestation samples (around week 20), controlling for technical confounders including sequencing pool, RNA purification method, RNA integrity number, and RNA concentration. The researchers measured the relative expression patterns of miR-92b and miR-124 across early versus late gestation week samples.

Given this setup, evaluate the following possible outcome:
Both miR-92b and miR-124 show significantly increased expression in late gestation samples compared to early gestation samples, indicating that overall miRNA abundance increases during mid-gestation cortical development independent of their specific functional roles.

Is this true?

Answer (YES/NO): NO